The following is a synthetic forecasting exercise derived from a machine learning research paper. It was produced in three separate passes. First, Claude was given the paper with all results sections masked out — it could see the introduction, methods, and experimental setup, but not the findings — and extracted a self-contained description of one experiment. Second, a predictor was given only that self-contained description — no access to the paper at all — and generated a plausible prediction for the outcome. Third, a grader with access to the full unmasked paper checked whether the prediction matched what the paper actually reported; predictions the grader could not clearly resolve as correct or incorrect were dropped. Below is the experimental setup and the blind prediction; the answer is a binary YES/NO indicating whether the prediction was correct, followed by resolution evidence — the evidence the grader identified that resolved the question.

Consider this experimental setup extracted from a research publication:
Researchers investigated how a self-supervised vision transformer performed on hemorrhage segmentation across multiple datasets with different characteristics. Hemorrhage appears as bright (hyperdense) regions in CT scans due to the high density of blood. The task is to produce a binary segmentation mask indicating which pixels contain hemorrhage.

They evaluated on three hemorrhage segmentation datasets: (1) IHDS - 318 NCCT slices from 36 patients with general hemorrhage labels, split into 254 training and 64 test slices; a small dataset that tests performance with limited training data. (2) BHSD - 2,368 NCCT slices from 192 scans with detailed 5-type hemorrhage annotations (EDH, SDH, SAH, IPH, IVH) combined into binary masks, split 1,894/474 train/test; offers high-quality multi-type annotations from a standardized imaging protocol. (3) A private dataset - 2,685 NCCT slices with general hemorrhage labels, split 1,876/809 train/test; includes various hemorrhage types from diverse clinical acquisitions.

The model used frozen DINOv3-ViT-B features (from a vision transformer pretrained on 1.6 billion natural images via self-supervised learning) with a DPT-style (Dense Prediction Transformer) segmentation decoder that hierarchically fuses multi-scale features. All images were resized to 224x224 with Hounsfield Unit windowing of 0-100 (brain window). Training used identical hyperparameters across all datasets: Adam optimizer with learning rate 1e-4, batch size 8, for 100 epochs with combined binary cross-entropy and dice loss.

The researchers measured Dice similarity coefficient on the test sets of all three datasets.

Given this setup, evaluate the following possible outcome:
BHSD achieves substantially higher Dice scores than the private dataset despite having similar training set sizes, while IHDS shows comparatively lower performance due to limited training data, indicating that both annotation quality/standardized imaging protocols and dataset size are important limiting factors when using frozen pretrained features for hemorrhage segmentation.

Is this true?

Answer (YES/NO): NO